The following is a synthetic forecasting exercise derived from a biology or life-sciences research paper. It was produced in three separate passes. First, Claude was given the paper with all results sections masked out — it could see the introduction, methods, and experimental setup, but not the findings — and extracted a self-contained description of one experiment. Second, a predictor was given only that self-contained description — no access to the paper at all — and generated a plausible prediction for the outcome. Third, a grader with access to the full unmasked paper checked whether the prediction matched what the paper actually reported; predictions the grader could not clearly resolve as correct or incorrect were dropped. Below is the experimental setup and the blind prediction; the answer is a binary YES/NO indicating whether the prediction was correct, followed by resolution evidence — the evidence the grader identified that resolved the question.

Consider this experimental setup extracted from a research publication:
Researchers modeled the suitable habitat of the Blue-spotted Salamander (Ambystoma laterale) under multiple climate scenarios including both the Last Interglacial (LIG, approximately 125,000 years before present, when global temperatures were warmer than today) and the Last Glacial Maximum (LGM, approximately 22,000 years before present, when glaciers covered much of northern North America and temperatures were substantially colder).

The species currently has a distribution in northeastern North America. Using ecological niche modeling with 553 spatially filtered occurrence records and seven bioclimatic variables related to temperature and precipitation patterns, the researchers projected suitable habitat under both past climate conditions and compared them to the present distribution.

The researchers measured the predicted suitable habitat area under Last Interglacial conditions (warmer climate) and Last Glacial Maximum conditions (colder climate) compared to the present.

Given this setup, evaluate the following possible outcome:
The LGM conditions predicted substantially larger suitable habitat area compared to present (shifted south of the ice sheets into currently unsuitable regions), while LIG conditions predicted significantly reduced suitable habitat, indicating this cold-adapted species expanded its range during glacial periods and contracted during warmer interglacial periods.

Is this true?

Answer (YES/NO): NO